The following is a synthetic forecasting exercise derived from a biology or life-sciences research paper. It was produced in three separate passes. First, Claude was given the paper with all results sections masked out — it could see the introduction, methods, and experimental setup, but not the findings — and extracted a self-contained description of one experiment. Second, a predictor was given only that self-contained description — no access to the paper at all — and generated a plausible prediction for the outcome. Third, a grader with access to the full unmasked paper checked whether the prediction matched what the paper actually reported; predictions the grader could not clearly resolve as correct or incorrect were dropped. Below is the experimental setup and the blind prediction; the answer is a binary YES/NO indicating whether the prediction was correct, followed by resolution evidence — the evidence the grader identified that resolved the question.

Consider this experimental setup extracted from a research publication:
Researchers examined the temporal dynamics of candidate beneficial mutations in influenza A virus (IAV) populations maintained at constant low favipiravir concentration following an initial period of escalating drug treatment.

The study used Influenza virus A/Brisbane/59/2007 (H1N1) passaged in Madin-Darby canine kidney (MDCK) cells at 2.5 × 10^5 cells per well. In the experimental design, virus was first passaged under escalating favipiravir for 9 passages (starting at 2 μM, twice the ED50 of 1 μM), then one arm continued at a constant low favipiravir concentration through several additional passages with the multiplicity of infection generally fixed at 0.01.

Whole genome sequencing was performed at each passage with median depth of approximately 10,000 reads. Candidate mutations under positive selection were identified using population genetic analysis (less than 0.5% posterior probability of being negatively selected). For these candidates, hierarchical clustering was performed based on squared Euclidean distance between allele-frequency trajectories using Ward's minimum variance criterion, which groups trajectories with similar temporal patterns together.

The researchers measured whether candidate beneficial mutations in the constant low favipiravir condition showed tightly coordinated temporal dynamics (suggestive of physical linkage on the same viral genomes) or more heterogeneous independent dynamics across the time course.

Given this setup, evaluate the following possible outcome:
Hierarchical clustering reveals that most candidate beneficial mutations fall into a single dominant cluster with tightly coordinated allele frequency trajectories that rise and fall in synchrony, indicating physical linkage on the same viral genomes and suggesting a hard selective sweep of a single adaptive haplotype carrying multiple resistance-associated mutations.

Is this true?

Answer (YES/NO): NO